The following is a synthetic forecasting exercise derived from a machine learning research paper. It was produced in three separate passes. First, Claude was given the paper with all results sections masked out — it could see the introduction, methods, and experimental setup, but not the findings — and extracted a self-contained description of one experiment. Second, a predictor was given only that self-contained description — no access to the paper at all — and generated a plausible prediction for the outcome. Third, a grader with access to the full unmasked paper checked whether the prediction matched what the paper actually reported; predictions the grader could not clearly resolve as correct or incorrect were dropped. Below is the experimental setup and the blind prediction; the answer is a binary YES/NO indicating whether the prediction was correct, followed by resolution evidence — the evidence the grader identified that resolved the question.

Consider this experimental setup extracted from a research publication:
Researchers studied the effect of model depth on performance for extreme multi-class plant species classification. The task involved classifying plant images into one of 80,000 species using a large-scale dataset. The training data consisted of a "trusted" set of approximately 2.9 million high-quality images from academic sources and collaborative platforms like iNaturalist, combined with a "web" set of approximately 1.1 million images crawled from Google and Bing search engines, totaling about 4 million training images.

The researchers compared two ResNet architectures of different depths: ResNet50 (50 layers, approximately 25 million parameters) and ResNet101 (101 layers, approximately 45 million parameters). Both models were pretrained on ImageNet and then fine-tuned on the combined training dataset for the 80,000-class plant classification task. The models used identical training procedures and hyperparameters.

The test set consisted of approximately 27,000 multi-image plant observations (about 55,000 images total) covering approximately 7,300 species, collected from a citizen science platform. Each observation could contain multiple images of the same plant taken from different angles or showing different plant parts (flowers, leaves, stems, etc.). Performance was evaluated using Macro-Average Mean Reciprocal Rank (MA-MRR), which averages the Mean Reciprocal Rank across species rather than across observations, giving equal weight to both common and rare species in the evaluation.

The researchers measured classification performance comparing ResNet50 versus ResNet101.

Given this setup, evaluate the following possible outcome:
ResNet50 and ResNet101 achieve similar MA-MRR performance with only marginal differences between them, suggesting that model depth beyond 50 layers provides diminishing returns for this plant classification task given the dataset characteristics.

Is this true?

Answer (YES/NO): YES